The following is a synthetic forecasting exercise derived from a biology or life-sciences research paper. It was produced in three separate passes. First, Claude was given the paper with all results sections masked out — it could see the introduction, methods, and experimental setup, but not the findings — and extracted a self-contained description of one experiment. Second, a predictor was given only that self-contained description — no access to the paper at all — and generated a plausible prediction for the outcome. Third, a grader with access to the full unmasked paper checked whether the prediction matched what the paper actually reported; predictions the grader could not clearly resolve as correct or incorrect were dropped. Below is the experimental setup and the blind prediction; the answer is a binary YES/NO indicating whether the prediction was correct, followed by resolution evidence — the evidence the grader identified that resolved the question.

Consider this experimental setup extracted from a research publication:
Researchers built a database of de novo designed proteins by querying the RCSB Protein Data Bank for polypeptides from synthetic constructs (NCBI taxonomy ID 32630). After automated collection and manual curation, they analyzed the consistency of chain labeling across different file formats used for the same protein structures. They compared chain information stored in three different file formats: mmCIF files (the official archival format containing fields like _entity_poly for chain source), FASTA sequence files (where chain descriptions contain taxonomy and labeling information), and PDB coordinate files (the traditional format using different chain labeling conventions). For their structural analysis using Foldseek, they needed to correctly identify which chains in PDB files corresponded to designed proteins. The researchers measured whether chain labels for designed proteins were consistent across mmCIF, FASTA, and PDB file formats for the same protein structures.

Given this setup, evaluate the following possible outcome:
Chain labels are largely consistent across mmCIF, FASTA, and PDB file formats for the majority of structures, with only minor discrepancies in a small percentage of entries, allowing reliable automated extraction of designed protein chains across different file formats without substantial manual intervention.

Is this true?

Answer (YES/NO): NO